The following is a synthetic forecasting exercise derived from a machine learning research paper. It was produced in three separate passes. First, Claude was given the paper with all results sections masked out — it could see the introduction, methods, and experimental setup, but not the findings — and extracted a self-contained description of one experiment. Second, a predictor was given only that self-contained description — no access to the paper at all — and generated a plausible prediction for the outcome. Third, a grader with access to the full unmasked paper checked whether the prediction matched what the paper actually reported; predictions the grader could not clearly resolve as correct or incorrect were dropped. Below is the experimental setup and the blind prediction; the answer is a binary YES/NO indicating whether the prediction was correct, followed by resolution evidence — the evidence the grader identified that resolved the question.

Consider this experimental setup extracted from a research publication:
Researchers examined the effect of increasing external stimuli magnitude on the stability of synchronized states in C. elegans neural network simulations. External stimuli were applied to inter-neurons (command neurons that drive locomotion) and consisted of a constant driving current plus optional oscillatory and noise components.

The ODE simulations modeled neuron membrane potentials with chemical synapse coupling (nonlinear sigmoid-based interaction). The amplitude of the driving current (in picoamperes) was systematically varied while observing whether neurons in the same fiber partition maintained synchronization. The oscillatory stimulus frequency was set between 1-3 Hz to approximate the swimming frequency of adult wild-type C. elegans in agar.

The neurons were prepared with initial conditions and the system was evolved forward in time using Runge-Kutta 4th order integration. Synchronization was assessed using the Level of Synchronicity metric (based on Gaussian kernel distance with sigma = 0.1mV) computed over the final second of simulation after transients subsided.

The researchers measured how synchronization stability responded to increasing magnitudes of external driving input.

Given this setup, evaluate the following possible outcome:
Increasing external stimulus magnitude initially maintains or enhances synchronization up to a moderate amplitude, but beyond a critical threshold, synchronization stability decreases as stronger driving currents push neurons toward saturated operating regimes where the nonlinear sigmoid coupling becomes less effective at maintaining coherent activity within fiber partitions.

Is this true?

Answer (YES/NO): NO